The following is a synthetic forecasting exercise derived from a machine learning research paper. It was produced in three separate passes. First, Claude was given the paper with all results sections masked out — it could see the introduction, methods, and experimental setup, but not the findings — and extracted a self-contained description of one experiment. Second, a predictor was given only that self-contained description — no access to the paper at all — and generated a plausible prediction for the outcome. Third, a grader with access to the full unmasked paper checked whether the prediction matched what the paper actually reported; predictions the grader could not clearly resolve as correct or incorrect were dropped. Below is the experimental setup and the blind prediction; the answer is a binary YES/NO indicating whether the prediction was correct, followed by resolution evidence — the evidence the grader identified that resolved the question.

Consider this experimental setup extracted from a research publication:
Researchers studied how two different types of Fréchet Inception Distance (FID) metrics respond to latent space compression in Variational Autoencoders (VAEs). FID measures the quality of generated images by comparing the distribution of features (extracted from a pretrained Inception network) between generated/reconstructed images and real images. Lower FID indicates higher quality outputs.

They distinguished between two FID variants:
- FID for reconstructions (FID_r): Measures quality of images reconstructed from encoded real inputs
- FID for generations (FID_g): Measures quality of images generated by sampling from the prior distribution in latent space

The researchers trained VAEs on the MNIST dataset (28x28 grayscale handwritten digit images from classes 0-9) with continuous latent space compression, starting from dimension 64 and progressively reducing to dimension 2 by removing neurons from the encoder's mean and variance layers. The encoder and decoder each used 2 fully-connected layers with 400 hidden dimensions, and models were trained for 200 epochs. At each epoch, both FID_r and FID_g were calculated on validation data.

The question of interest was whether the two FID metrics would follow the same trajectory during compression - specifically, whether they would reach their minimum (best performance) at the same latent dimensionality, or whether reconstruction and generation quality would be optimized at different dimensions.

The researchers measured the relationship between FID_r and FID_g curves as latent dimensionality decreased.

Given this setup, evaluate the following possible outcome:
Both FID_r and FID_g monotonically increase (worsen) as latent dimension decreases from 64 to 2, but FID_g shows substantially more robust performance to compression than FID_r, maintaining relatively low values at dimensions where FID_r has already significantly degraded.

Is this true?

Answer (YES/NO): NO